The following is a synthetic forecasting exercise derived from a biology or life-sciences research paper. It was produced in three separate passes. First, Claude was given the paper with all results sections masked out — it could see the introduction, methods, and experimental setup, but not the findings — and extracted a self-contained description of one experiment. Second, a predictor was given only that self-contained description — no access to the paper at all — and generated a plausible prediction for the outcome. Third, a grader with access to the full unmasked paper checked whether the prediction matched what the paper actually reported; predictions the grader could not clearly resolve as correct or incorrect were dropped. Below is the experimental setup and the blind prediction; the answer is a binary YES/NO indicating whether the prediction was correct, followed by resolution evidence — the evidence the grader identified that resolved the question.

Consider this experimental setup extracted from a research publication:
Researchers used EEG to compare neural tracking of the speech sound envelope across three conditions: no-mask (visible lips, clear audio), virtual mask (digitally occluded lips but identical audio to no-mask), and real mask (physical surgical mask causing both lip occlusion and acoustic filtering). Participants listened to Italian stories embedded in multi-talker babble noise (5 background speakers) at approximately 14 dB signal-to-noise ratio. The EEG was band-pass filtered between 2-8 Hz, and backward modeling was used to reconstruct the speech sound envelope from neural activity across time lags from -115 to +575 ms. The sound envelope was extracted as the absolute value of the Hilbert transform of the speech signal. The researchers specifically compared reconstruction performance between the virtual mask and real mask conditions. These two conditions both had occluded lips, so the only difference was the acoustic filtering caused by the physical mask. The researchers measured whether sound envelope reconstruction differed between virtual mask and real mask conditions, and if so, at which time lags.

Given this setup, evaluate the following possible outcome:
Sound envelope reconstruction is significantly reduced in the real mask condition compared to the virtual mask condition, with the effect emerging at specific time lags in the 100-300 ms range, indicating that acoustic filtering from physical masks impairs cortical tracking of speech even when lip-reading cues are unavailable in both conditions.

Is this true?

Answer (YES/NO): YES